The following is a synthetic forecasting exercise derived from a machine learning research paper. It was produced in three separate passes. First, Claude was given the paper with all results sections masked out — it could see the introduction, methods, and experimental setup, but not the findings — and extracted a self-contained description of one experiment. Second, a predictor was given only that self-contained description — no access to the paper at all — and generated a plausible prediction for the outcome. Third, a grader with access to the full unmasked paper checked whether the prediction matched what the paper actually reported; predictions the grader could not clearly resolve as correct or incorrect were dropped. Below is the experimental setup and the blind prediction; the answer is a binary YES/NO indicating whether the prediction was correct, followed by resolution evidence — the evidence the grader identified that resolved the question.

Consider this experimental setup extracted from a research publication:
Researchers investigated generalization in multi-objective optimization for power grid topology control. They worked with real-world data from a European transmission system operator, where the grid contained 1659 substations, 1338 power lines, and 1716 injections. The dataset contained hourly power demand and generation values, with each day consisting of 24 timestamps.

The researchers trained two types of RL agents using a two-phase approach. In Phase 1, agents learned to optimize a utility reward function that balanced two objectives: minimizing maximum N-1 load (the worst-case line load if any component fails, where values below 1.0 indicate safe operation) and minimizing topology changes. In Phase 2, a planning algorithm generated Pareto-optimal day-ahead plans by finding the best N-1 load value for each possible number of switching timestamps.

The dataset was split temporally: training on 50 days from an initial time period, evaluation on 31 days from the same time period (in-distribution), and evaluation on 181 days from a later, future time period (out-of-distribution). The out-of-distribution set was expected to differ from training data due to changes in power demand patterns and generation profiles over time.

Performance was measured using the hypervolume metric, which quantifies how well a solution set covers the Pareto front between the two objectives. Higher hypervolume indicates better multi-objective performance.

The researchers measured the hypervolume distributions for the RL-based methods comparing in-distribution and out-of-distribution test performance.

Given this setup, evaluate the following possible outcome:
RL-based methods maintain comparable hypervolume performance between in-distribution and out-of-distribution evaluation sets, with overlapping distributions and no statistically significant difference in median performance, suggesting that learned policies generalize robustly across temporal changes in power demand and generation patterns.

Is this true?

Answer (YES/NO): NO